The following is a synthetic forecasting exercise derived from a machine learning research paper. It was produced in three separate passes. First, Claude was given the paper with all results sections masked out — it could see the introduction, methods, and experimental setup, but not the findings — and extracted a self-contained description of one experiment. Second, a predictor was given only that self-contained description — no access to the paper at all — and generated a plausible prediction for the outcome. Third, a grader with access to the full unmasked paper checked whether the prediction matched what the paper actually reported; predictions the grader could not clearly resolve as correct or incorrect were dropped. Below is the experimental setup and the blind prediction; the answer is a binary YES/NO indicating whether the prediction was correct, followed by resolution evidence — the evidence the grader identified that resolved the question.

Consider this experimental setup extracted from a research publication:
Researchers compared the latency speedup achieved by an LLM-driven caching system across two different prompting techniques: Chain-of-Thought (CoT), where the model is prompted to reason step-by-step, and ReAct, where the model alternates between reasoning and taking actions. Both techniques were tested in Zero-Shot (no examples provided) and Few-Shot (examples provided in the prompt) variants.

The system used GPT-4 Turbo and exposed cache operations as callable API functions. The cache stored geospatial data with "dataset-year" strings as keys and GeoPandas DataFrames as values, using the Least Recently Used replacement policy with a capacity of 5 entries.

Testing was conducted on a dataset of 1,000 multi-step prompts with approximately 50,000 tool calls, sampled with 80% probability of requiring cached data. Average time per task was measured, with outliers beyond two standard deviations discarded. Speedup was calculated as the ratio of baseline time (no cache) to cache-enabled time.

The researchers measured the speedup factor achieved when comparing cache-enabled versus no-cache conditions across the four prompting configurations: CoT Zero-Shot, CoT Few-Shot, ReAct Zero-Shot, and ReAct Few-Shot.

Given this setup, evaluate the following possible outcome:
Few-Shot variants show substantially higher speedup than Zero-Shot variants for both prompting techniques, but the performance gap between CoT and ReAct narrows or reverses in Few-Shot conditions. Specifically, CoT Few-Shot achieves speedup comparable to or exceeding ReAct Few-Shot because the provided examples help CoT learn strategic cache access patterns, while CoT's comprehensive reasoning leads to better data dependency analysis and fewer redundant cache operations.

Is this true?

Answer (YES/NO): NO